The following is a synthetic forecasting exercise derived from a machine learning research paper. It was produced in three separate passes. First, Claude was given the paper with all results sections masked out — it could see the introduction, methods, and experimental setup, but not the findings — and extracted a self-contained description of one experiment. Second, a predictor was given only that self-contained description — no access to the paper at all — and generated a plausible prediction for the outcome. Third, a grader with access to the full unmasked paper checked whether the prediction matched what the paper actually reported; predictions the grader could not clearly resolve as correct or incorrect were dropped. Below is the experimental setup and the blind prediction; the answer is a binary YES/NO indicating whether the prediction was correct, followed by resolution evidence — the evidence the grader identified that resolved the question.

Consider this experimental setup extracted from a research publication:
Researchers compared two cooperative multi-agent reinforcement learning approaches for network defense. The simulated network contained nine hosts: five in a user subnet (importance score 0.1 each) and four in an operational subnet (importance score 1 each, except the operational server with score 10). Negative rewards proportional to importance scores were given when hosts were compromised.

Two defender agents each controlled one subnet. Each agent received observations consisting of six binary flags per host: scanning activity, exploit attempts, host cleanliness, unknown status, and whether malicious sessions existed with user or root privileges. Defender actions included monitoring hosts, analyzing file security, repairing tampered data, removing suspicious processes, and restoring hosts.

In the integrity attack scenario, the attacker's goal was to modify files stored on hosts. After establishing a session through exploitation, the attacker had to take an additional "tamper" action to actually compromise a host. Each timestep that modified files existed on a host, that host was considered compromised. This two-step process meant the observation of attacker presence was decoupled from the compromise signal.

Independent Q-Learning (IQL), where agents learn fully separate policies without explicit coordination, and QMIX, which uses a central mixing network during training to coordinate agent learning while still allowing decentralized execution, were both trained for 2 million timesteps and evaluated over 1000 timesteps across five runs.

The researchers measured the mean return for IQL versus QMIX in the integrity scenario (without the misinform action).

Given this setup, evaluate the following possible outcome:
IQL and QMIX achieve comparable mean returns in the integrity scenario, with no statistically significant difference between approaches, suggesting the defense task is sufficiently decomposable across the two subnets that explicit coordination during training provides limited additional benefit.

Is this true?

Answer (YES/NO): NO